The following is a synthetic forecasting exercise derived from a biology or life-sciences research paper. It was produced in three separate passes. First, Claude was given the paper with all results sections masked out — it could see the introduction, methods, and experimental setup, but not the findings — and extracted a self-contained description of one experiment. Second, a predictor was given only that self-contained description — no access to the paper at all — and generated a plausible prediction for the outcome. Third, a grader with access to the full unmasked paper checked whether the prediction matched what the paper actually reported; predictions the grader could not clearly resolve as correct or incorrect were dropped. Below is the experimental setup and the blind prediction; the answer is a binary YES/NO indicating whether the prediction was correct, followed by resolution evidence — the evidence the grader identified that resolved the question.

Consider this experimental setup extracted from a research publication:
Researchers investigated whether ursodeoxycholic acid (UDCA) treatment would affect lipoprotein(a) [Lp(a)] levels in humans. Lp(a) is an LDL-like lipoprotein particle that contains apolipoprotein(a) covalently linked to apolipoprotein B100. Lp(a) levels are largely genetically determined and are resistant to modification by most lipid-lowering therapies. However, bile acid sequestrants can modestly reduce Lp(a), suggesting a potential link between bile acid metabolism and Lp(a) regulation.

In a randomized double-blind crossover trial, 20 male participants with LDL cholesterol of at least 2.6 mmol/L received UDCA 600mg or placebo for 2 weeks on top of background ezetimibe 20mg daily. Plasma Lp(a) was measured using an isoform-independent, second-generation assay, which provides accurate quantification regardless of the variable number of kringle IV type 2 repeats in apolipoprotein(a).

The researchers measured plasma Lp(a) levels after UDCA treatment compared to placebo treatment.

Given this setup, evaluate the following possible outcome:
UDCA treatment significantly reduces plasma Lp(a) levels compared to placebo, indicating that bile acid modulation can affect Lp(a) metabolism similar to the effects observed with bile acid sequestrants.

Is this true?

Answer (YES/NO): NO